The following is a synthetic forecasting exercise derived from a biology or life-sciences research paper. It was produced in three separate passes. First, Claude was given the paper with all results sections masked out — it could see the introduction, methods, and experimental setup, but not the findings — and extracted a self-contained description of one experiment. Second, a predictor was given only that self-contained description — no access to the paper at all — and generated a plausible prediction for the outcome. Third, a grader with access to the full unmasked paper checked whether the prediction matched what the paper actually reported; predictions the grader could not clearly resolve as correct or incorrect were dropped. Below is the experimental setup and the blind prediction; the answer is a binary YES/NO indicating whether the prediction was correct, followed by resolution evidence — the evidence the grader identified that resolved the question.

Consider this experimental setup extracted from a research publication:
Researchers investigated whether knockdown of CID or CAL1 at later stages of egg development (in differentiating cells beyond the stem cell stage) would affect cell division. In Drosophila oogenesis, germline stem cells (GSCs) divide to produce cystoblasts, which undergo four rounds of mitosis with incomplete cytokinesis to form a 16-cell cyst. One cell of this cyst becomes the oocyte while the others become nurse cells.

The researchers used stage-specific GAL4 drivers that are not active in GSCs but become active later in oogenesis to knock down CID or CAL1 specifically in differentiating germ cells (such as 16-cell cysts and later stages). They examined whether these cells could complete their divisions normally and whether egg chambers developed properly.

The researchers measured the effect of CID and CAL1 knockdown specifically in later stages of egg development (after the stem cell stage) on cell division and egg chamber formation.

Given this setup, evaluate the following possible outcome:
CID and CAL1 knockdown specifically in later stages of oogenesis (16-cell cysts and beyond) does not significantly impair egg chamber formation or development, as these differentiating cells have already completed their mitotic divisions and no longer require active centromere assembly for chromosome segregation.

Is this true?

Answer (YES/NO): NO